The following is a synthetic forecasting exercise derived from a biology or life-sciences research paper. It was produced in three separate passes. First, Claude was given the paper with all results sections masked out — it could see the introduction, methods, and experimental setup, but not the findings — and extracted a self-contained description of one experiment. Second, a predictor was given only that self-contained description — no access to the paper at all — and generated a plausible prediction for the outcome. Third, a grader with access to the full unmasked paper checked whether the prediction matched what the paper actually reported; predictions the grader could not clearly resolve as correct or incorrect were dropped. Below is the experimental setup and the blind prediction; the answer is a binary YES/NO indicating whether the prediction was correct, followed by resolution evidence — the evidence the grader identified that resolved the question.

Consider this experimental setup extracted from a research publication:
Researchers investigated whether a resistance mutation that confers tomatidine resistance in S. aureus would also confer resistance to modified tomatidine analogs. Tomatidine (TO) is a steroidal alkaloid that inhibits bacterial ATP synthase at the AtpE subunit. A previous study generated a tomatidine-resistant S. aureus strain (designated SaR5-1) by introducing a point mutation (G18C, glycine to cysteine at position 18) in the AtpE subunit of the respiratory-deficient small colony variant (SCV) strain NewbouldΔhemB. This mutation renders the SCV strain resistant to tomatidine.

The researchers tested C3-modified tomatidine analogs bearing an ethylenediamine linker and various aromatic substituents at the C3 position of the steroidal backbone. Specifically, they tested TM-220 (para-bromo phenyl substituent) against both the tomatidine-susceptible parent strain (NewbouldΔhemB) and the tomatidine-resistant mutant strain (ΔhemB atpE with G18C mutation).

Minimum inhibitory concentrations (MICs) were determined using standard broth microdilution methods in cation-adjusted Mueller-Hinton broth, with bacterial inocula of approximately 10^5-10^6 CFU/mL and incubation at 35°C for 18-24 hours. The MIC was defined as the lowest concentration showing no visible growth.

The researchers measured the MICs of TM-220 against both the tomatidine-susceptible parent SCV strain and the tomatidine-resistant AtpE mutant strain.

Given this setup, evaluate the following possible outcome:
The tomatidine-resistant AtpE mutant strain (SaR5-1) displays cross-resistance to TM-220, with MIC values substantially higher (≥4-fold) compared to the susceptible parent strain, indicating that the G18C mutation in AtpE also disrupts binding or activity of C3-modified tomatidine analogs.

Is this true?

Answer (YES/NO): YES